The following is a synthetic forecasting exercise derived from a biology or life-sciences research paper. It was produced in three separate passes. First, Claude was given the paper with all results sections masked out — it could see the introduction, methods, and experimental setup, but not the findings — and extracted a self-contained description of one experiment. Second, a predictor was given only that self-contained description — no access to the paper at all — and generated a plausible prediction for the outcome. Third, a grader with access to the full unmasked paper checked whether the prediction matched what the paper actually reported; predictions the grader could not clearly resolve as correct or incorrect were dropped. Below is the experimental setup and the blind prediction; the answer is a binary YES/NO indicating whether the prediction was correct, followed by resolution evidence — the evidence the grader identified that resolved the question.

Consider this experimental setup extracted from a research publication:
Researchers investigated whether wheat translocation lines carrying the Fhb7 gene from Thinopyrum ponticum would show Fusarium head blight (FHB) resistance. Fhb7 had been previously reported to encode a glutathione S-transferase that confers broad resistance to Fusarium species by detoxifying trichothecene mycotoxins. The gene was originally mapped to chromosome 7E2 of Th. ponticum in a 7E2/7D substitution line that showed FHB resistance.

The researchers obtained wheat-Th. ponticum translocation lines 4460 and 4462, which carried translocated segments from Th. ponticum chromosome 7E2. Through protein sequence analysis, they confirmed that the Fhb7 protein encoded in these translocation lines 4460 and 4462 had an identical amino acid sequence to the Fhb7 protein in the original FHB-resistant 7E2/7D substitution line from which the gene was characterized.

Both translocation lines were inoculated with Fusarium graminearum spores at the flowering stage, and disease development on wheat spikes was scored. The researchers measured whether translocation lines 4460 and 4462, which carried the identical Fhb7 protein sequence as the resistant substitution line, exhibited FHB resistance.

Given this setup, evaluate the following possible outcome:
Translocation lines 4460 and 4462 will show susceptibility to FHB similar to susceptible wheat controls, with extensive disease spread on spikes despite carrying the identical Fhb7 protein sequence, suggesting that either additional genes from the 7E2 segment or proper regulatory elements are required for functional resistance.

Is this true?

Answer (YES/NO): YES